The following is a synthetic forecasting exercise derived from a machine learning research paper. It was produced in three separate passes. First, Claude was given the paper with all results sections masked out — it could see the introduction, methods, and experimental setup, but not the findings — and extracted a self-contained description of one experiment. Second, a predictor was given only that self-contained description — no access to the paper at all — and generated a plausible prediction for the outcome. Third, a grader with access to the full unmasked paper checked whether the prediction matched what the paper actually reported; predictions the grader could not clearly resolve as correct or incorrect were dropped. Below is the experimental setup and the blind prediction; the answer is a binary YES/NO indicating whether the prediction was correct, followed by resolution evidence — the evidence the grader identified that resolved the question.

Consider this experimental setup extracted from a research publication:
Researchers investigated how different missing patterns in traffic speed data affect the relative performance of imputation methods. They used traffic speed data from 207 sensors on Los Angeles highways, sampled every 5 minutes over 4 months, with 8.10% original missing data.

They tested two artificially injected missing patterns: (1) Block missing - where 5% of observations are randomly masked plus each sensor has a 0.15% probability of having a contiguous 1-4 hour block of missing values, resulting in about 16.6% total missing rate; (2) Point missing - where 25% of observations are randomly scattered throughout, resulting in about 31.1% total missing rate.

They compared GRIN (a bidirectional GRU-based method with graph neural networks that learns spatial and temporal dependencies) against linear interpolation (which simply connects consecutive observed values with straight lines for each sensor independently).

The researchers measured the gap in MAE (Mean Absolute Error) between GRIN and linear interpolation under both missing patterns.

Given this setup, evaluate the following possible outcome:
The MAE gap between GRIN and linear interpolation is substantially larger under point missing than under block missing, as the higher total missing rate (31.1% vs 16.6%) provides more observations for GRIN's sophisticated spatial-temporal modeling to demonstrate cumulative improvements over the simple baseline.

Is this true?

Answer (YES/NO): NO